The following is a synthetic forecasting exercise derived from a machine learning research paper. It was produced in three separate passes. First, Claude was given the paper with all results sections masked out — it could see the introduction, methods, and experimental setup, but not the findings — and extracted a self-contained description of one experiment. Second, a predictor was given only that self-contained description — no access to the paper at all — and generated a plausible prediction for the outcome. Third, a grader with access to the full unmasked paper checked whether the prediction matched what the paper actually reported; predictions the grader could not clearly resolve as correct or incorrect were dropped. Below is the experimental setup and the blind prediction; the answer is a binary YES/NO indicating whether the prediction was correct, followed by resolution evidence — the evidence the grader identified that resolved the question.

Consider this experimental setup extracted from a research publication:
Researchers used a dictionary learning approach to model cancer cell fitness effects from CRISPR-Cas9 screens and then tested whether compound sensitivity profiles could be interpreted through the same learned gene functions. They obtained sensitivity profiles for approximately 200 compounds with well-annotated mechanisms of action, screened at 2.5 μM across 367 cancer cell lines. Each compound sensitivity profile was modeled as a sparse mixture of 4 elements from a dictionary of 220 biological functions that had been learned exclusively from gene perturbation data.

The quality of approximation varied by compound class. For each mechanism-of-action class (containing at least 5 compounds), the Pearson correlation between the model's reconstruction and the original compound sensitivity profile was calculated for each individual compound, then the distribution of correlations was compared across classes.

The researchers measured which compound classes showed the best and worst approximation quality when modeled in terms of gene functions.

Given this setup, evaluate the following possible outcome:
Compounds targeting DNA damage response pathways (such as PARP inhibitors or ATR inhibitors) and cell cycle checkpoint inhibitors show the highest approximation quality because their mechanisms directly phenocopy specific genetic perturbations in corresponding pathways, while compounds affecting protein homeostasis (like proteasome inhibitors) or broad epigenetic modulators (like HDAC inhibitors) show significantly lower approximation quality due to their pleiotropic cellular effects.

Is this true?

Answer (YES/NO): NO